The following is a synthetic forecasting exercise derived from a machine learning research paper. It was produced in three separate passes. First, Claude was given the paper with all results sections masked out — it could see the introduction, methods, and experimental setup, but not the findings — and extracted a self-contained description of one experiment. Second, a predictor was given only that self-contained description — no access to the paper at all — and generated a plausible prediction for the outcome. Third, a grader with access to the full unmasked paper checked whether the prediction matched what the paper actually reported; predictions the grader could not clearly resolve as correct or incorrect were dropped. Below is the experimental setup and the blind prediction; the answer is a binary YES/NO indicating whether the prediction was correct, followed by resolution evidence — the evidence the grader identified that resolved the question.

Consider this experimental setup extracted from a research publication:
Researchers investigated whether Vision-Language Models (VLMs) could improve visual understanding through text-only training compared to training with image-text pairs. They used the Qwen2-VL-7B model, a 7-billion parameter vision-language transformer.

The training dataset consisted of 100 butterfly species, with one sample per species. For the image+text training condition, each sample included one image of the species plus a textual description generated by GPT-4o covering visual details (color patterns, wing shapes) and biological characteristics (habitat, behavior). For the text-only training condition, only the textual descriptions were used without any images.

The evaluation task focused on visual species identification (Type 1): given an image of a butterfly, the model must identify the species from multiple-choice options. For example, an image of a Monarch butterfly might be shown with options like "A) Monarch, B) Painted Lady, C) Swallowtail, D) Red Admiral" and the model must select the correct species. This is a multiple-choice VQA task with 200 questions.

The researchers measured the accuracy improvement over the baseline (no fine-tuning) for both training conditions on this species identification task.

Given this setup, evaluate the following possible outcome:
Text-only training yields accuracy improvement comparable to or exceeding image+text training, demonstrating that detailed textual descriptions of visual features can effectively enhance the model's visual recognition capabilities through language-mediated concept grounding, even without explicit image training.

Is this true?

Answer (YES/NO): YES